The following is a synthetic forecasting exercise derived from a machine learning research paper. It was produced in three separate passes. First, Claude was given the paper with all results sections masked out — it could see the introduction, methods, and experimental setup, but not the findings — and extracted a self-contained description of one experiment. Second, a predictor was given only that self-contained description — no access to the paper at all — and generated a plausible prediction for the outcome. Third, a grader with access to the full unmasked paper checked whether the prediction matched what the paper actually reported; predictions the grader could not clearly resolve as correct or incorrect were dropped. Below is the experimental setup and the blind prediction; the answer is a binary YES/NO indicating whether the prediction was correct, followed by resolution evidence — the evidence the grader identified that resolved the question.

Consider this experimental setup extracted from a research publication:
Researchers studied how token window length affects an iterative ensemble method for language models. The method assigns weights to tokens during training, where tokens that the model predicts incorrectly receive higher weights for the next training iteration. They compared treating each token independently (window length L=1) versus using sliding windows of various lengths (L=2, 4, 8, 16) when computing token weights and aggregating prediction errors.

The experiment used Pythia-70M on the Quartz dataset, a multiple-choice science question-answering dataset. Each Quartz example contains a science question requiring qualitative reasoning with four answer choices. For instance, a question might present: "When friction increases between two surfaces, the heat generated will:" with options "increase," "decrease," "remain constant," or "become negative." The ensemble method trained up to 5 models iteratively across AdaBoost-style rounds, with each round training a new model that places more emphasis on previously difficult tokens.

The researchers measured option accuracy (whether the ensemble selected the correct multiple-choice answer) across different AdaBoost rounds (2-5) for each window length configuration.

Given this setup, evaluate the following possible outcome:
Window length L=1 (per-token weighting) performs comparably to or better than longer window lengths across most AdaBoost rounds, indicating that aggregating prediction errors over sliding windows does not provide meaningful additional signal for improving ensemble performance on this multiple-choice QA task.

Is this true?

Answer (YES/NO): YES